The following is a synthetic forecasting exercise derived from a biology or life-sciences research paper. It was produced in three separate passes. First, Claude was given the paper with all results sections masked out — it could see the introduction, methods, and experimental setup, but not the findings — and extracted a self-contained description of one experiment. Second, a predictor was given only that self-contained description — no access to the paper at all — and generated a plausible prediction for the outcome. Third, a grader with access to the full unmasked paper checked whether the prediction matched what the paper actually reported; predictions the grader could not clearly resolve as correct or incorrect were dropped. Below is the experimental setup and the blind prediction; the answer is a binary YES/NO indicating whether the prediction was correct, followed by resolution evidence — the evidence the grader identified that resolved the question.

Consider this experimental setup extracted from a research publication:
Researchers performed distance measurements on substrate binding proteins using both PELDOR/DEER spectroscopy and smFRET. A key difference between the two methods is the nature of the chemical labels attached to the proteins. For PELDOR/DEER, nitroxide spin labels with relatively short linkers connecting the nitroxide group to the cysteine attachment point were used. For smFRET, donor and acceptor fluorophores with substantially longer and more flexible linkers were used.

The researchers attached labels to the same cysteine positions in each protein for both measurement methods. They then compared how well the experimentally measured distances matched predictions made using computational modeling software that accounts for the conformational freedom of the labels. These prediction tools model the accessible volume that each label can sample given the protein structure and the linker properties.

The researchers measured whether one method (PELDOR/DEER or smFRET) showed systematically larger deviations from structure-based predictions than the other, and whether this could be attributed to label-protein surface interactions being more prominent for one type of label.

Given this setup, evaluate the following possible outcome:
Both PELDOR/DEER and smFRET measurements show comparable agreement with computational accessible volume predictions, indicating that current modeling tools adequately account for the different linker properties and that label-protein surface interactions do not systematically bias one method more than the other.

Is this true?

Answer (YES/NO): NO